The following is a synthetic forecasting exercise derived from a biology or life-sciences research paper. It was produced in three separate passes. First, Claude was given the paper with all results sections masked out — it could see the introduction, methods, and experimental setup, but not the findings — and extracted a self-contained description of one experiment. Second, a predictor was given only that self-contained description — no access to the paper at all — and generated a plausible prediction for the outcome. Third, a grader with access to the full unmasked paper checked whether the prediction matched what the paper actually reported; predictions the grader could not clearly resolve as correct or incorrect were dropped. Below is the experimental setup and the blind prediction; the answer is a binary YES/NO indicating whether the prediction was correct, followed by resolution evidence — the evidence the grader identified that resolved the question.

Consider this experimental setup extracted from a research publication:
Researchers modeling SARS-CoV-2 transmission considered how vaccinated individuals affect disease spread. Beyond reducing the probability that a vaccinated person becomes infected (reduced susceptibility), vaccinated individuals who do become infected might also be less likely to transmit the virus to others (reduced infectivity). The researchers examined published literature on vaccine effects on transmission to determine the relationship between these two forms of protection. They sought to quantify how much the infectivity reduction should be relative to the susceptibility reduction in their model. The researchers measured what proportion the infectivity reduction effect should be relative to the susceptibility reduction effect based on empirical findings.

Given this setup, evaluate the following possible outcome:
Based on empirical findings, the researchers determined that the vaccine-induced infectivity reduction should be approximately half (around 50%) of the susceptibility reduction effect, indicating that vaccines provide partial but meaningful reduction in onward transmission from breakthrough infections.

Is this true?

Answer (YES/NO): NO